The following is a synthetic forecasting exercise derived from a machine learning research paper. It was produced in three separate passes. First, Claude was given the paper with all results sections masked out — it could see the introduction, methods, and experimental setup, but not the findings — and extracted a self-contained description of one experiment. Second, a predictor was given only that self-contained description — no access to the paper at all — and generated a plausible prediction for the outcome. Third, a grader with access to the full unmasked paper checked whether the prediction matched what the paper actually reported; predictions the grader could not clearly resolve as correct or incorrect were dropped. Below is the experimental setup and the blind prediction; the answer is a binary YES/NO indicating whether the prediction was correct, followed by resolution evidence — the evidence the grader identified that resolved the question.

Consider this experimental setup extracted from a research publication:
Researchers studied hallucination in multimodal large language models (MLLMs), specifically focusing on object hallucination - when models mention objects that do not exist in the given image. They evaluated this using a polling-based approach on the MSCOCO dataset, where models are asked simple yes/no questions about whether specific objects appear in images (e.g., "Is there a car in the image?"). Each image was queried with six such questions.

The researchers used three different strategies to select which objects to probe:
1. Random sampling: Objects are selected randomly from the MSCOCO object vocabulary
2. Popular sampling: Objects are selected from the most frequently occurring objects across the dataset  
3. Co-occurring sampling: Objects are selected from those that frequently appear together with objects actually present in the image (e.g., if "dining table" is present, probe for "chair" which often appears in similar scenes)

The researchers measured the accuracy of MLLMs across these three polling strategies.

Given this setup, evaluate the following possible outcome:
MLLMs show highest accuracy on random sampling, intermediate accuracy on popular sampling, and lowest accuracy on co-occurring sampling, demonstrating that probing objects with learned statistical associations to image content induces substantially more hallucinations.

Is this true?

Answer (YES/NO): YES